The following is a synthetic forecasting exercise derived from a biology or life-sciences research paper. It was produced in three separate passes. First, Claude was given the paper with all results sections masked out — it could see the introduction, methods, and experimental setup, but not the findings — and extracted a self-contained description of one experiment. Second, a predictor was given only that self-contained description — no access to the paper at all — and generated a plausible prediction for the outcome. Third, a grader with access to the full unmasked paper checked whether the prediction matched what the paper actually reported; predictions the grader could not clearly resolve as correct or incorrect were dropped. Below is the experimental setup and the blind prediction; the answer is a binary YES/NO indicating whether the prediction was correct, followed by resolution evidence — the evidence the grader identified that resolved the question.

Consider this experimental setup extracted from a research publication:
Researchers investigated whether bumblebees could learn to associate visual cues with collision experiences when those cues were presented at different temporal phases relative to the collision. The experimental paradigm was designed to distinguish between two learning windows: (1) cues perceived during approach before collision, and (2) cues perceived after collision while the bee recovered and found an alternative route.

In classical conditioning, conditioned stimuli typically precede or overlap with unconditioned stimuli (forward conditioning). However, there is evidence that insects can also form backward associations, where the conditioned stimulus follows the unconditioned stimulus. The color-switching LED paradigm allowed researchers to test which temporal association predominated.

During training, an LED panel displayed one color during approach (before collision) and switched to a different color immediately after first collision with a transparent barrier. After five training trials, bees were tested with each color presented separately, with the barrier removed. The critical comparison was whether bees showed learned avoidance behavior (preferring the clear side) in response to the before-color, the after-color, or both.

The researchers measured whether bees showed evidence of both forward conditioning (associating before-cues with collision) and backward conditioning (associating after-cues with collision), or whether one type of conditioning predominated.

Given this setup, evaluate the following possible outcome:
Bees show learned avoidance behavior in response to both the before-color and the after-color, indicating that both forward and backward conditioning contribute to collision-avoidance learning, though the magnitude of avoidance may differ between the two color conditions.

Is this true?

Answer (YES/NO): YES